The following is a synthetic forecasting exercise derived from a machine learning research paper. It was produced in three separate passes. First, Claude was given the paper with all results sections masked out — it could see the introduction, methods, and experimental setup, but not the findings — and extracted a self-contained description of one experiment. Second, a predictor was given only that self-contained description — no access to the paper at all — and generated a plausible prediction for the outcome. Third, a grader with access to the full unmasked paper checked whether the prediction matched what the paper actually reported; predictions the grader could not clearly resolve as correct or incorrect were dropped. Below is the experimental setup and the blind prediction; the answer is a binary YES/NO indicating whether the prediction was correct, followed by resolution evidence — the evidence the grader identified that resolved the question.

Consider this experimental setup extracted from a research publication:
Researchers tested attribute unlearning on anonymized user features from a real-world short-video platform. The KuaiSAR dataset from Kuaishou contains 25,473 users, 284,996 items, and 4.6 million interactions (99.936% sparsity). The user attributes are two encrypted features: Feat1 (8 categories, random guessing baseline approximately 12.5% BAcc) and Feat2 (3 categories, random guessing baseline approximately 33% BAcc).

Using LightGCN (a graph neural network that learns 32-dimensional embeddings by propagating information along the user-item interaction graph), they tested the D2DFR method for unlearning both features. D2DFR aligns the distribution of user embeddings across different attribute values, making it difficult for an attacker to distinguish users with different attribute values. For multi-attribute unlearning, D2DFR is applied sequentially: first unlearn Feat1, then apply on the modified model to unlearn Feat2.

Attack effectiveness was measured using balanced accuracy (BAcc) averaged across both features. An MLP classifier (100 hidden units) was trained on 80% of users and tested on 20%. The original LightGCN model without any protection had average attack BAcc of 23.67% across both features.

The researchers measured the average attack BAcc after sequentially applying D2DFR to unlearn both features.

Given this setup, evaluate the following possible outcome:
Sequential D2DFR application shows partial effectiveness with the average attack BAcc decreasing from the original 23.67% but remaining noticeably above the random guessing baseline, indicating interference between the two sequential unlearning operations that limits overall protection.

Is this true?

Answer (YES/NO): NO